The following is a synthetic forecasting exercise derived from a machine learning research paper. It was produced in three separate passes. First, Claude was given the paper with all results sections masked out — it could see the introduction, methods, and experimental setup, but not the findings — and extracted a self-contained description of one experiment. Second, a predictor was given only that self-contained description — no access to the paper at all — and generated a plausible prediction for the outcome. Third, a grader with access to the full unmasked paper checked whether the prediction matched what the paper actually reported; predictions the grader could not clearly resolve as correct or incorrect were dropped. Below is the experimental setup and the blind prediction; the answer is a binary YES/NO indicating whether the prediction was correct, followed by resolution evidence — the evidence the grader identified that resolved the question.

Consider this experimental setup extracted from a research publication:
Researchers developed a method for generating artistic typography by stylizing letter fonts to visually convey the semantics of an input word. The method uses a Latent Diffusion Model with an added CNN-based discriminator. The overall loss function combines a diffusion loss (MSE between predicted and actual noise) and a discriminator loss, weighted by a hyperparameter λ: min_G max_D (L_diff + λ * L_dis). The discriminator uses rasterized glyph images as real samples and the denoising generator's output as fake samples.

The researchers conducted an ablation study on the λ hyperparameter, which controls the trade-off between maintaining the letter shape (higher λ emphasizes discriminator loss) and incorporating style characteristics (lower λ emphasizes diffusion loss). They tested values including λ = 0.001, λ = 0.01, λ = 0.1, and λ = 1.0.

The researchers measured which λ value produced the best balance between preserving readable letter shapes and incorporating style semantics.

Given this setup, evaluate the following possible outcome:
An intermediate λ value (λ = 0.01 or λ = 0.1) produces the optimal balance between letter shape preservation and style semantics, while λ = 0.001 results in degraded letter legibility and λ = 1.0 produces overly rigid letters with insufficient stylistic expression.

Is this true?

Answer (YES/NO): YES